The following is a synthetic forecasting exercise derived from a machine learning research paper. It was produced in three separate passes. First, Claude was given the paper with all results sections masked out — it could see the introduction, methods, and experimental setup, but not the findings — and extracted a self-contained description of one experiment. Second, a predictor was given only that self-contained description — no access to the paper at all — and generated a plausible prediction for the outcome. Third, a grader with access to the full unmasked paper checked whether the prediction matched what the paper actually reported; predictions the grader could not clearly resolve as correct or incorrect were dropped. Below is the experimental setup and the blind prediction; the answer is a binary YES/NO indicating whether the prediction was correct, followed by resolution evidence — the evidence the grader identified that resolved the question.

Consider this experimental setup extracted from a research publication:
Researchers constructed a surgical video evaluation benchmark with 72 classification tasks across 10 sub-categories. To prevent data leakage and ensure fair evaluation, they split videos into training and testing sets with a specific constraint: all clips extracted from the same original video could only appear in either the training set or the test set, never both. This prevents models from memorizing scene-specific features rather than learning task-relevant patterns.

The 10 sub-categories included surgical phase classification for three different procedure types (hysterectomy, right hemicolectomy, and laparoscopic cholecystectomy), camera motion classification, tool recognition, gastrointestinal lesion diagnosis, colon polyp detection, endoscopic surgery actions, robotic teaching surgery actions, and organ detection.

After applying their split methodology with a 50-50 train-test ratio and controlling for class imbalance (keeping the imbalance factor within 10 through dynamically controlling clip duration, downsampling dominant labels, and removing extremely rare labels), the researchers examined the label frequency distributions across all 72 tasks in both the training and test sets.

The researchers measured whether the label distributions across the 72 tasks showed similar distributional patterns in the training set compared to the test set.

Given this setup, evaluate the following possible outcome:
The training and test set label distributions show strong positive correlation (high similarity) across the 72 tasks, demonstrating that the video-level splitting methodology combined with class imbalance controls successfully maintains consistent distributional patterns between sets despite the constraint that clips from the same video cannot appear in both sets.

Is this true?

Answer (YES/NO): YES